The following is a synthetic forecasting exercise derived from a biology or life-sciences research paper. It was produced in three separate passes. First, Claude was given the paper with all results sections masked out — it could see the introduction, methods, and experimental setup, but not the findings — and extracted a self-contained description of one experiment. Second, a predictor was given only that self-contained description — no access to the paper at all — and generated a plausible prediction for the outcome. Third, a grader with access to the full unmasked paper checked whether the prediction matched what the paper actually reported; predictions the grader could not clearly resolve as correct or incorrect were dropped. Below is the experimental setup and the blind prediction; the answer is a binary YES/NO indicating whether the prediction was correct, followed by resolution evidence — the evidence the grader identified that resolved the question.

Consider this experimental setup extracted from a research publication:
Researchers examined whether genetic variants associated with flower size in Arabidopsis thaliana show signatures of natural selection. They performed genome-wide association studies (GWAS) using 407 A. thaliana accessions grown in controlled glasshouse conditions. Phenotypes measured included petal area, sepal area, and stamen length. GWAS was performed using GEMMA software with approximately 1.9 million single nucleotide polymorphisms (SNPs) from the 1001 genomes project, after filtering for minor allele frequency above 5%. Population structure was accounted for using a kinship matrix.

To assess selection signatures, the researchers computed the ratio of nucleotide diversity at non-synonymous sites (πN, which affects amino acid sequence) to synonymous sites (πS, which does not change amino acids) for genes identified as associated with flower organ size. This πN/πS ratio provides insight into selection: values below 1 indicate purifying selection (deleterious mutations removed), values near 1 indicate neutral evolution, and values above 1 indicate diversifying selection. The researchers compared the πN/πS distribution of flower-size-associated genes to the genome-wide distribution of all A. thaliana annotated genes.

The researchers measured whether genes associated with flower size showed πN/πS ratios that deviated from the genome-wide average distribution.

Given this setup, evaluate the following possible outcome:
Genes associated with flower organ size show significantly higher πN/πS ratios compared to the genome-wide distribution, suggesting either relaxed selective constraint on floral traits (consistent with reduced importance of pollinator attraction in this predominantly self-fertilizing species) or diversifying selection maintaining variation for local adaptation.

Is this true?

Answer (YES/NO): NO